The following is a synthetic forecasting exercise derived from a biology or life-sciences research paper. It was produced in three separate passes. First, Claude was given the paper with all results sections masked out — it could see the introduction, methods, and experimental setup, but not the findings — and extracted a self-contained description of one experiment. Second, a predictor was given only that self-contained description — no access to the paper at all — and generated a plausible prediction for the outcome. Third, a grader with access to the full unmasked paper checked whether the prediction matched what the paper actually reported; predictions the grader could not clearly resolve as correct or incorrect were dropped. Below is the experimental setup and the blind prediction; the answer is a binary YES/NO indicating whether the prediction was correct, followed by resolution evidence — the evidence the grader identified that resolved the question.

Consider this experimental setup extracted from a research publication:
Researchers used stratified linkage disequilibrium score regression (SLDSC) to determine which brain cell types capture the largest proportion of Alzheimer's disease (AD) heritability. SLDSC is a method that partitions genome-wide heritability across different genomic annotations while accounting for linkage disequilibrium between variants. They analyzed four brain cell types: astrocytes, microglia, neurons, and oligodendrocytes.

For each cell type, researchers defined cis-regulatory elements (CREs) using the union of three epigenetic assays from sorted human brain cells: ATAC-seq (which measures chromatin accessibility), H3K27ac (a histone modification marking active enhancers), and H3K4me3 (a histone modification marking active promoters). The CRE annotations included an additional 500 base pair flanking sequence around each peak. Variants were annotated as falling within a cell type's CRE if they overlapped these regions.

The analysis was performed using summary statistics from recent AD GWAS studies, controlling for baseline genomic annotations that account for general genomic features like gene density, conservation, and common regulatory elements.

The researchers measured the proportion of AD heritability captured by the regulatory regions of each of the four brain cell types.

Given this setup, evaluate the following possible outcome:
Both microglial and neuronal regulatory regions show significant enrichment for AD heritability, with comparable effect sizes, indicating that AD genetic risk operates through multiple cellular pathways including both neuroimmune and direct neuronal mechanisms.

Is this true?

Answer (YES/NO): NO